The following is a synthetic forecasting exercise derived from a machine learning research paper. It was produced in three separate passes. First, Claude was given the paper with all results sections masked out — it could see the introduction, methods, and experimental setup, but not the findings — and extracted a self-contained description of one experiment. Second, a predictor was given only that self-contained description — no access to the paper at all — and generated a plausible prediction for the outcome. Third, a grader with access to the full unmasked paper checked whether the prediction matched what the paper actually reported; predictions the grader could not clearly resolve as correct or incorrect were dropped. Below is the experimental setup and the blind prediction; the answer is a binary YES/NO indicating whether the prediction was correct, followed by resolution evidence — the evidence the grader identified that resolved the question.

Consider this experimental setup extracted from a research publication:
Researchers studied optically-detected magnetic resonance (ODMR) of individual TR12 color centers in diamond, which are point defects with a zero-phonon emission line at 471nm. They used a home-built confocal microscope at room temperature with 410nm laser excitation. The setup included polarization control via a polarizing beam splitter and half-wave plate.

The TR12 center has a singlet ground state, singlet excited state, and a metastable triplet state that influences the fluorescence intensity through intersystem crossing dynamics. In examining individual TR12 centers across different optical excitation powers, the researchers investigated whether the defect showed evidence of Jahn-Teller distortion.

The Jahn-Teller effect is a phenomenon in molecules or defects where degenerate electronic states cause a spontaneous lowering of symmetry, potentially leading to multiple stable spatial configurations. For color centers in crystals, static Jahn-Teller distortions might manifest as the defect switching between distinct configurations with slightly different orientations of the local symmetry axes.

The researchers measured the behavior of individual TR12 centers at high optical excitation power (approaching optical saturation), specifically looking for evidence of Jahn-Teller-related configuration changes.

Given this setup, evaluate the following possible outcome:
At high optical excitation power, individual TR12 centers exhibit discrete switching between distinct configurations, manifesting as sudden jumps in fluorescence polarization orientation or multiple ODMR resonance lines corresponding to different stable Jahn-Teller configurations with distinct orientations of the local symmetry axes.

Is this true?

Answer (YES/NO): NO